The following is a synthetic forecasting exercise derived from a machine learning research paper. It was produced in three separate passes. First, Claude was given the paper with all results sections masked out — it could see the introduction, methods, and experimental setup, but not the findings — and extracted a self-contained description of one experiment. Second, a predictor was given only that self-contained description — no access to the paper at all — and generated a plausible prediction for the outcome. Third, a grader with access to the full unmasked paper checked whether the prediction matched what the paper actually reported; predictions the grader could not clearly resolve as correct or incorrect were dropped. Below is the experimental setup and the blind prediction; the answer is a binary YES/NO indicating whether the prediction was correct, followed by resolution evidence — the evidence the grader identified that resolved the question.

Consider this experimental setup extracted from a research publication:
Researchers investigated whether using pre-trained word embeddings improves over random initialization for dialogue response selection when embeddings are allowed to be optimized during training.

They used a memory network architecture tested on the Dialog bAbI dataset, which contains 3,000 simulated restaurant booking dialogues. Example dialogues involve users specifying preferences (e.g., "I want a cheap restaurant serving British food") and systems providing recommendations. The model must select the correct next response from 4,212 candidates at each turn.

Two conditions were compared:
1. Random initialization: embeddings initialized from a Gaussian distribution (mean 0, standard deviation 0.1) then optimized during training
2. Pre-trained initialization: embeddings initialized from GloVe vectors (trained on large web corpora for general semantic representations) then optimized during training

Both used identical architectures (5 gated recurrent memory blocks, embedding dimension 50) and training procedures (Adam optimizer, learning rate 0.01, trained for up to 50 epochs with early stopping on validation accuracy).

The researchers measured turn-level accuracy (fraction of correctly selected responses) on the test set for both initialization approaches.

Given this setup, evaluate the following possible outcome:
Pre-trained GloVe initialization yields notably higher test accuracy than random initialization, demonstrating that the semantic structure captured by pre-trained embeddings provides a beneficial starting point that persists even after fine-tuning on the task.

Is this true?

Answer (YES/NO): NO